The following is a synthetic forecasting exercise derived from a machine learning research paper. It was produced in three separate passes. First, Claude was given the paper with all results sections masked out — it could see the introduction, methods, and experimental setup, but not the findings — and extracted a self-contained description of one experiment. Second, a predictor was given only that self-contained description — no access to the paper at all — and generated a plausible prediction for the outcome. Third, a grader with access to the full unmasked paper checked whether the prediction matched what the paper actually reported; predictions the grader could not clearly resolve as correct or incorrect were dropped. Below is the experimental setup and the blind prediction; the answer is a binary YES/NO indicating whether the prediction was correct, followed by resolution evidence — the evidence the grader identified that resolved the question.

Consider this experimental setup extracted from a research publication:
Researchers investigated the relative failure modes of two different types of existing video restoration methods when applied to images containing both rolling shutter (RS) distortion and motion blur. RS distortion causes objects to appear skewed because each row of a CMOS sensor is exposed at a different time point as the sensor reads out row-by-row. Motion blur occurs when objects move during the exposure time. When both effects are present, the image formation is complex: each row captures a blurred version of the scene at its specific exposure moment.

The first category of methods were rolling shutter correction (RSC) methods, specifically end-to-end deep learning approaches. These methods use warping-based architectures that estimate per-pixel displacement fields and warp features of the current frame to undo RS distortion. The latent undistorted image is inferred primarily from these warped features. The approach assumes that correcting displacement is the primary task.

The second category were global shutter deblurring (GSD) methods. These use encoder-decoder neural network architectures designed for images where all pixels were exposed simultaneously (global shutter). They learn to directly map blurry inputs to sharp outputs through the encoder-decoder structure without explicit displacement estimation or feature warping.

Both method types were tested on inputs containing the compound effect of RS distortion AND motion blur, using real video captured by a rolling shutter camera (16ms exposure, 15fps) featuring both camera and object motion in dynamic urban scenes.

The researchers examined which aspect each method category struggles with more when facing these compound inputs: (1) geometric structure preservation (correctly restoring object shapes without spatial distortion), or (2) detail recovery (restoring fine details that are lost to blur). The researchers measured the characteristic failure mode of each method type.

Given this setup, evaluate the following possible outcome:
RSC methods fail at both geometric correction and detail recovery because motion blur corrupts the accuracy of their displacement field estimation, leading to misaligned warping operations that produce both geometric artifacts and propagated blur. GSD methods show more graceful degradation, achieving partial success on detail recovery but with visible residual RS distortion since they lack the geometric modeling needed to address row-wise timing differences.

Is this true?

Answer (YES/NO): NO